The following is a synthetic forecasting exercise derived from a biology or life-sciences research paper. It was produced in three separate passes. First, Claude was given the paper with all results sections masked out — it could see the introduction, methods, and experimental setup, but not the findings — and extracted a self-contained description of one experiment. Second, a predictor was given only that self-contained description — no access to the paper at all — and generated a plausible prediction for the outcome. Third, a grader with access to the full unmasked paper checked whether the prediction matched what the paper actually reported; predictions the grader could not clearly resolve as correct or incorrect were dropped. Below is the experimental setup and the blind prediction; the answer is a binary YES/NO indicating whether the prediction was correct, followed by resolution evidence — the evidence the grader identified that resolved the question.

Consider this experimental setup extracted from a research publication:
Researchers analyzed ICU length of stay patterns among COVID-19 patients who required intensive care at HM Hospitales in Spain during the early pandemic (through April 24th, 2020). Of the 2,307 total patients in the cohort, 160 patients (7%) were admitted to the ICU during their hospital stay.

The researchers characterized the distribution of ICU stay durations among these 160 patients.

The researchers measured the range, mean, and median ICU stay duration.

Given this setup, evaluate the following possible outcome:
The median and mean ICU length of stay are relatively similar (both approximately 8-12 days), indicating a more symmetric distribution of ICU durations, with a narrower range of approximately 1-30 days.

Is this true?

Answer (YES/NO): NO